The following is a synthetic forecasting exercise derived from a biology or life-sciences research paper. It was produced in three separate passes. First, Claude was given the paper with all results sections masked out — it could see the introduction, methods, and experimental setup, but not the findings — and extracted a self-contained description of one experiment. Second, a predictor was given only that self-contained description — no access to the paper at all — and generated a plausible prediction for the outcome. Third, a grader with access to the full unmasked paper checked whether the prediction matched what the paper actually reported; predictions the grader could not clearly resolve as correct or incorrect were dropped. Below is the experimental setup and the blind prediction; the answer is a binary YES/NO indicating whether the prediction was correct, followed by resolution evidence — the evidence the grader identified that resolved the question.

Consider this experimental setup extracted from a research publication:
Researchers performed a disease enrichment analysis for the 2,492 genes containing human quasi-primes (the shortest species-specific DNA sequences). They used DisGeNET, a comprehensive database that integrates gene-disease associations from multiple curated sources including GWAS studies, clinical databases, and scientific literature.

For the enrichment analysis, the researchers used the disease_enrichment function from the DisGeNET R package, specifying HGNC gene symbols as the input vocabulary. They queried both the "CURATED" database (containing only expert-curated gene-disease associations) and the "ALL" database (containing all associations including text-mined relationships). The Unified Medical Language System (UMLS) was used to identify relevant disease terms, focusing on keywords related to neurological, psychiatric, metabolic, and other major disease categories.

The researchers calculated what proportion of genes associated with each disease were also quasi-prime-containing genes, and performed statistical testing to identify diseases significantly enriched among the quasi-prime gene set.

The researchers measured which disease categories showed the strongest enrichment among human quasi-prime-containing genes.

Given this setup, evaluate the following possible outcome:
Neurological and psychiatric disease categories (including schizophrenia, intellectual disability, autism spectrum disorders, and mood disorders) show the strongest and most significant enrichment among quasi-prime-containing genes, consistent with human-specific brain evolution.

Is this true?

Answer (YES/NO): YES